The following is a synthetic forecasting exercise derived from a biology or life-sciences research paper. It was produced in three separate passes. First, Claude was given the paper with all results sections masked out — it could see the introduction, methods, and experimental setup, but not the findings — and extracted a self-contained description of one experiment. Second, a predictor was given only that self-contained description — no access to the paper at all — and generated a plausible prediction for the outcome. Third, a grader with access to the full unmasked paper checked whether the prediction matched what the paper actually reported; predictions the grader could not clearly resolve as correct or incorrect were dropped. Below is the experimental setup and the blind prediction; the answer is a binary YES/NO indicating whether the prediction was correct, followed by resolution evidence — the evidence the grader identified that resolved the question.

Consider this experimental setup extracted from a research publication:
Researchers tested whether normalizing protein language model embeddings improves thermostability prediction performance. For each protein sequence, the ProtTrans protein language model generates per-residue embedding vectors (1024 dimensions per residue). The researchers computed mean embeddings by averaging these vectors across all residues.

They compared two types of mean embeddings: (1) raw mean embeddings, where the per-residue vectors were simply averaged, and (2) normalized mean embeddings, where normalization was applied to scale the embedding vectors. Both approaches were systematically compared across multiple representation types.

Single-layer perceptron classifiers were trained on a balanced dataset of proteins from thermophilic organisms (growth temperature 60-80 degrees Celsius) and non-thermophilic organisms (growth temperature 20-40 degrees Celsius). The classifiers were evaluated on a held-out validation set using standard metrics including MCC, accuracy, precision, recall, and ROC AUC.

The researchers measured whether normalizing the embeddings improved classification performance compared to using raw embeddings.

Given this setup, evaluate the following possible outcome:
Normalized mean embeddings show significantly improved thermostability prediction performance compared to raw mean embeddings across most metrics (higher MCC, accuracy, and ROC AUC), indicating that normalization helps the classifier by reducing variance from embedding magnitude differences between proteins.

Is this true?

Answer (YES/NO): YES